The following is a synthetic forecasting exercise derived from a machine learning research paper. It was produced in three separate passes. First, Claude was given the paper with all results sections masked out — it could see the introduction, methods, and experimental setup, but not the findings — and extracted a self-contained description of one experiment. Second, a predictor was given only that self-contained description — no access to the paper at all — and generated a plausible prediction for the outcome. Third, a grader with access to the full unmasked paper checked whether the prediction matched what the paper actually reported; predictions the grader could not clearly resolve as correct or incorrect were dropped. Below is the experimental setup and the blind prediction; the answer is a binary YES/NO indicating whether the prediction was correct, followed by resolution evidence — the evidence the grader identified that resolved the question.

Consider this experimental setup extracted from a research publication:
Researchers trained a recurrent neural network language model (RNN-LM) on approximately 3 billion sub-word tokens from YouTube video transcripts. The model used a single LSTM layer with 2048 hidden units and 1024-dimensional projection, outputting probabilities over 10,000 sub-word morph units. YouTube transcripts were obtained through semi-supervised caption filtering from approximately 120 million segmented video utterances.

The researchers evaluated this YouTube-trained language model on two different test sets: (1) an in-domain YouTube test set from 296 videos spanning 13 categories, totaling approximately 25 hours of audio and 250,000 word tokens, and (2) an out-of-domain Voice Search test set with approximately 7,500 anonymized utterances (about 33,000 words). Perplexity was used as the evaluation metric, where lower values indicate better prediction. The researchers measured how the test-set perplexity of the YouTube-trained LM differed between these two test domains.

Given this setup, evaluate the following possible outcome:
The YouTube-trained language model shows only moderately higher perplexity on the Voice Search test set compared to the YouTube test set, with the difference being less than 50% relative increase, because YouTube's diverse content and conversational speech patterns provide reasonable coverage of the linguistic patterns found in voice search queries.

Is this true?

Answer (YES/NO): NO